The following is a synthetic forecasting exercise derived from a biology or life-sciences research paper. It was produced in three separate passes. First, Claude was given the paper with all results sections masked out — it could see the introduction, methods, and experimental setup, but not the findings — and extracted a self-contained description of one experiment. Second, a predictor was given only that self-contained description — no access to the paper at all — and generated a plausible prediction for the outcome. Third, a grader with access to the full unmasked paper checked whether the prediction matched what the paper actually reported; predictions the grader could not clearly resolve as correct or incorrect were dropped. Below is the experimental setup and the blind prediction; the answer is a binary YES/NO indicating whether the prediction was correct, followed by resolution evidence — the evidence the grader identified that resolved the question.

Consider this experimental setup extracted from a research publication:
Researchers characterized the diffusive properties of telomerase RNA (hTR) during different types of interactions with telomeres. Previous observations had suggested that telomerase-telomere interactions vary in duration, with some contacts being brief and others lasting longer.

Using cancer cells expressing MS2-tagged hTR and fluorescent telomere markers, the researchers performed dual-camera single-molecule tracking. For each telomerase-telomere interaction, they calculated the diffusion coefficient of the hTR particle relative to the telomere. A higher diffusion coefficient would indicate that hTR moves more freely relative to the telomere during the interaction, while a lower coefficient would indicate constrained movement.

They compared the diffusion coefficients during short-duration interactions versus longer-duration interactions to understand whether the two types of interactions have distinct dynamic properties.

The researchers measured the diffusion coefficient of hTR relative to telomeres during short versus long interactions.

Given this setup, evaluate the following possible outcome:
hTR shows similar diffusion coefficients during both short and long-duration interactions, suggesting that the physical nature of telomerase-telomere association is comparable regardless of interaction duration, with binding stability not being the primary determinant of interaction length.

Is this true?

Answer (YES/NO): NO